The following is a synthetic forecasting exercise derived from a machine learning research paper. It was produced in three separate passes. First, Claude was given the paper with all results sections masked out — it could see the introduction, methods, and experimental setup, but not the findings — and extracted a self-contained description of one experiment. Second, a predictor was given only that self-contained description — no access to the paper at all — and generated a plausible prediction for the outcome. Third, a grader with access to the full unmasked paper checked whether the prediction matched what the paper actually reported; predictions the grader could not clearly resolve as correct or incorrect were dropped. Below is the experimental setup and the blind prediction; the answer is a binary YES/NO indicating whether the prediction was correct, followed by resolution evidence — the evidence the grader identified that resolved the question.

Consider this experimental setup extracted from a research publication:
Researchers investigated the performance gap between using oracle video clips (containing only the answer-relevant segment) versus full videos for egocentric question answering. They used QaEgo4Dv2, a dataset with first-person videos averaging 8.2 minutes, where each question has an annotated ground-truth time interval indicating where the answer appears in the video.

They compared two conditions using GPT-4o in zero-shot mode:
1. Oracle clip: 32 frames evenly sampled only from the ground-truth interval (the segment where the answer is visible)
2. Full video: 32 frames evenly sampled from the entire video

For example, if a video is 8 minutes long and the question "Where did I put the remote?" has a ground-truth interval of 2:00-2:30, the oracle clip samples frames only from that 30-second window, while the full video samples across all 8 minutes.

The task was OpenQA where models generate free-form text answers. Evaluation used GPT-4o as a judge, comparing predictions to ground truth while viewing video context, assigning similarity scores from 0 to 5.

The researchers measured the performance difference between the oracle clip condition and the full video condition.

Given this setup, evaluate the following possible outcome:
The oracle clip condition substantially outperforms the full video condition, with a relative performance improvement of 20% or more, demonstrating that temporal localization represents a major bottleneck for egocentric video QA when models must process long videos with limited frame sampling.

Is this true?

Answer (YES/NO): YES